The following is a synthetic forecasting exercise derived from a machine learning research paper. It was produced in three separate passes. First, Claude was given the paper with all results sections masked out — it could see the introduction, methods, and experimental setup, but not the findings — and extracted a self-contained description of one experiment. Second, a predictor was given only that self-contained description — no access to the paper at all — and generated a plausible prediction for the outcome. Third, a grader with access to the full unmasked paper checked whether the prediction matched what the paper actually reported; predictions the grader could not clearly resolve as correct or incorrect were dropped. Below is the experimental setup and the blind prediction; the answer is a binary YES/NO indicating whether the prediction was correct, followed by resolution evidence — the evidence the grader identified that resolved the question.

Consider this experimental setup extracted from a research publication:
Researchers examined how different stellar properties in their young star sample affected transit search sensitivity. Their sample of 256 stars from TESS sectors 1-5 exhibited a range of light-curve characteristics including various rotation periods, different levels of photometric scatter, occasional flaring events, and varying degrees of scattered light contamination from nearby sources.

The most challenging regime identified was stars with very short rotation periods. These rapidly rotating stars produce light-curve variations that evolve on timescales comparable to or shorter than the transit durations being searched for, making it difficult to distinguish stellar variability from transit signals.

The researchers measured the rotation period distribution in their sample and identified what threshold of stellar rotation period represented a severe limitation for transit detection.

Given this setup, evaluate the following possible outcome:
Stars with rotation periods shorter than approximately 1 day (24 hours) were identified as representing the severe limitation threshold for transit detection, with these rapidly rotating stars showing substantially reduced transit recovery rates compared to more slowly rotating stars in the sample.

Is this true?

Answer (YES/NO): YES